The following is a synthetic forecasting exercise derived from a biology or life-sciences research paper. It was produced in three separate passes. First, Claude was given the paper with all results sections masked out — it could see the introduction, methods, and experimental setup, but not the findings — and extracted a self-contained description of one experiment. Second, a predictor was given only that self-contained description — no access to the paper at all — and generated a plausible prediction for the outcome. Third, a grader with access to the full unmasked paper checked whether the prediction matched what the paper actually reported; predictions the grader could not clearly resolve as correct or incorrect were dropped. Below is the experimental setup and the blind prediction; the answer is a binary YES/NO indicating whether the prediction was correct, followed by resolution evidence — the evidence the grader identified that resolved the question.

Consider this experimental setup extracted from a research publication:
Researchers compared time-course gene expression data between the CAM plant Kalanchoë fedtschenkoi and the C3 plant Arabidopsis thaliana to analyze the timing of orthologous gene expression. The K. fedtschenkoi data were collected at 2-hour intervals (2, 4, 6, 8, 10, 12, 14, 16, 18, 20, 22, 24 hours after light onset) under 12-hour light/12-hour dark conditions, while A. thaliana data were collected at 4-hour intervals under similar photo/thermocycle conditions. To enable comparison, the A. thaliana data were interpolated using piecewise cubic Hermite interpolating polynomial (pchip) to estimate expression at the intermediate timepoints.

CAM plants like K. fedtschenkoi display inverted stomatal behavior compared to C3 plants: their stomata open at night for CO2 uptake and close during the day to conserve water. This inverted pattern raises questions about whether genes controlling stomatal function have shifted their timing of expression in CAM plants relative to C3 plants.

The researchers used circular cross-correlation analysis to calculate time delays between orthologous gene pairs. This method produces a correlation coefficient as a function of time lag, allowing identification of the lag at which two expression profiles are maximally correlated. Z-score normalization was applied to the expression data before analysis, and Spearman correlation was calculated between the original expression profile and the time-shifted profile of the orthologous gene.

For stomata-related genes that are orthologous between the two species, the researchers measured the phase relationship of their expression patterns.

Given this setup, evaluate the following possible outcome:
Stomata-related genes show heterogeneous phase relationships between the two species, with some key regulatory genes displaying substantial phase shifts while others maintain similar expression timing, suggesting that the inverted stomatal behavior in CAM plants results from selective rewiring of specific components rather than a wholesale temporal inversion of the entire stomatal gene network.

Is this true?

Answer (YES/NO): YES